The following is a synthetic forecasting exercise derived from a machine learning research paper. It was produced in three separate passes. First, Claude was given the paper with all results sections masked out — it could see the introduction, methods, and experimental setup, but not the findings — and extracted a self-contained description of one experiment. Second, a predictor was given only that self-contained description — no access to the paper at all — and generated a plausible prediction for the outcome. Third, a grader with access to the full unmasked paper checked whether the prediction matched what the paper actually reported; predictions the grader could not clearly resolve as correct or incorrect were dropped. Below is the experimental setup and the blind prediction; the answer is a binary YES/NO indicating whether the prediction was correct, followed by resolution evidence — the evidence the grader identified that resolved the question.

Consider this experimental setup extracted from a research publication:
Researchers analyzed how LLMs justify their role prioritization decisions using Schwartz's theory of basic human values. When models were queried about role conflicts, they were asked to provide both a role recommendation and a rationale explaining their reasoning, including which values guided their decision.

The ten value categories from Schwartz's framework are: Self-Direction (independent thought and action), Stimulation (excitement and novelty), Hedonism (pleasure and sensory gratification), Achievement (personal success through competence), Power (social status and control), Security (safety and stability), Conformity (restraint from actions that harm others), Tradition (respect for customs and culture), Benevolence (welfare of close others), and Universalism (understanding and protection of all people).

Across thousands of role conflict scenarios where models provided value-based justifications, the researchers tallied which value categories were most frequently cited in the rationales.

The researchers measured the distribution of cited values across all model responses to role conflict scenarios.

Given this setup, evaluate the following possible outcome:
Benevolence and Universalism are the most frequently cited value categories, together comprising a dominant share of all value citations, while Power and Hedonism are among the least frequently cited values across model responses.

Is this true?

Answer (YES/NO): YES